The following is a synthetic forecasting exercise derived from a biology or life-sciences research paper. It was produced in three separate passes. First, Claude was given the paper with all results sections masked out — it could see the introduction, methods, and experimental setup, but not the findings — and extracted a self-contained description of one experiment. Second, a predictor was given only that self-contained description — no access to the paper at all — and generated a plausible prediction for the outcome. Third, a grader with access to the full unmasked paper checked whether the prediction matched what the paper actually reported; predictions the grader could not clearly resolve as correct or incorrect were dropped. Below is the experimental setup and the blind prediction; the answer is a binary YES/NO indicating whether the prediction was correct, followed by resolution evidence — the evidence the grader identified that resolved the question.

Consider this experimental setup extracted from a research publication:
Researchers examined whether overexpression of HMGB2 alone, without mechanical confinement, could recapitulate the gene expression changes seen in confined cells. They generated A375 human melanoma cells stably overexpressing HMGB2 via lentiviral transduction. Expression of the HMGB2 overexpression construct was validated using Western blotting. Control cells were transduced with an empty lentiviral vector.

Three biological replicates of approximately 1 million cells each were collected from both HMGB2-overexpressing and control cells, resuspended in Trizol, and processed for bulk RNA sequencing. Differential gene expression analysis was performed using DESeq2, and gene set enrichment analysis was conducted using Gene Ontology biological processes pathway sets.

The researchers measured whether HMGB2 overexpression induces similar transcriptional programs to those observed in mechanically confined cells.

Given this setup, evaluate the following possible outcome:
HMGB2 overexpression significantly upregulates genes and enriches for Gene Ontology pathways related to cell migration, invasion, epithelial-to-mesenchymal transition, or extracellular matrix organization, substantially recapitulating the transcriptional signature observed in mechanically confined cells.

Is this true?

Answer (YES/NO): NO